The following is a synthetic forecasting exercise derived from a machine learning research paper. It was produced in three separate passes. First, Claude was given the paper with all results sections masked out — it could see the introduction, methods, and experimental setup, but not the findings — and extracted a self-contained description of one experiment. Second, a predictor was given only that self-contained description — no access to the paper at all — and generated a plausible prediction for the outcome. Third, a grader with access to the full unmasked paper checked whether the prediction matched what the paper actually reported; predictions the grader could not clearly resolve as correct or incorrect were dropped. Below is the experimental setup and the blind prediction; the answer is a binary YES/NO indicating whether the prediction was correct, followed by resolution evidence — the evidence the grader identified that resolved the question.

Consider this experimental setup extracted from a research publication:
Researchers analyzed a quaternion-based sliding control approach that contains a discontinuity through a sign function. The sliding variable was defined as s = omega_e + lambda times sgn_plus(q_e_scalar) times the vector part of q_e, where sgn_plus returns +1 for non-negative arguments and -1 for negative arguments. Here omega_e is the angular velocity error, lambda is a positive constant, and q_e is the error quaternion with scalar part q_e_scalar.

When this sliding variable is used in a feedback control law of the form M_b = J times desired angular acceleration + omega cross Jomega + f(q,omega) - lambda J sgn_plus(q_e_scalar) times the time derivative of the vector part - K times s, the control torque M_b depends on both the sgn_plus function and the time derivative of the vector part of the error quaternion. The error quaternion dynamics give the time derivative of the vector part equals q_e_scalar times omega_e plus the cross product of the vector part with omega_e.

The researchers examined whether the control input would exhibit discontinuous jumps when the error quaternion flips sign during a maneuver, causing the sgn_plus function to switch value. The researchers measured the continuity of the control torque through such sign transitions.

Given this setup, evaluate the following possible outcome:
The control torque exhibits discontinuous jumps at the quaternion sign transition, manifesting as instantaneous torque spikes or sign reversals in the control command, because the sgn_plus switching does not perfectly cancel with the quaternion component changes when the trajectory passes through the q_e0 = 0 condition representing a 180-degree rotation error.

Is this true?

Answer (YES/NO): NO